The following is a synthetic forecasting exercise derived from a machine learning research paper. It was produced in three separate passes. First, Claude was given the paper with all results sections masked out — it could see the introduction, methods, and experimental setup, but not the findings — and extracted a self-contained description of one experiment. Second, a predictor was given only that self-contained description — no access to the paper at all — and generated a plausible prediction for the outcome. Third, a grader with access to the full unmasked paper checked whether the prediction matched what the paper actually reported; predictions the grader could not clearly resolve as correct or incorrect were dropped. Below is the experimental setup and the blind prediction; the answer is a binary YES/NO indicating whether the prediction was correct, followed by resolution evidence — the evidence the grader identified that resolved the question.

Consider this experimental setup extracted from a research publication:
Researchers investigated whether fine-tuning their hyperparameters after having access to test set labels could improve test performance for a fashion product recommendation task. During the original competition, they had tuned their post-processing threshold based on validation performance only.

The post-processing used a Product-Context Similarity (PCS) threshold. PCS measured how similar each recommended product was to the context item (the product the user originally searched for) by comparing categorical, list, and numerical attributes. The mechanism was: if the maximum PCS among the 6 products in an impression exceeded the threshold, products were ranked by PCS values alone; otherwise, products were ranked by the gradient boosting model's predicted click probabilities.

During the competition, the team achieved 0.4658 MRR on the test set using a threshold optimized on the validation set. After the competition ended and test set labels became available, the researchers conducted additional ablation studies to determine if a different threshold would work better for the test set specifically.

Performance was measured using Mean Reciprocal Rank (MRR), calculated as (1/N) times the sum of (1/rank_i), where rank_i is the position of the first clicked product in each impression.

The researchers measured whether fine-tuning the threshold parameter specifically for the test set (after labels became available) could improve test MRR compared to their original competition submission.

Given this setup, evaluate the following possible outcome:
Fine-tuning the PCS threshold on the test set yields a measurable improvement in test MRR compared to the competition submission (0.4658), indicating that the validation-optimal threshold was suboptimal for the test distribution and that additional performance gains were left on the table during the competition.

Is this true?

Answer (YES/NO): YES